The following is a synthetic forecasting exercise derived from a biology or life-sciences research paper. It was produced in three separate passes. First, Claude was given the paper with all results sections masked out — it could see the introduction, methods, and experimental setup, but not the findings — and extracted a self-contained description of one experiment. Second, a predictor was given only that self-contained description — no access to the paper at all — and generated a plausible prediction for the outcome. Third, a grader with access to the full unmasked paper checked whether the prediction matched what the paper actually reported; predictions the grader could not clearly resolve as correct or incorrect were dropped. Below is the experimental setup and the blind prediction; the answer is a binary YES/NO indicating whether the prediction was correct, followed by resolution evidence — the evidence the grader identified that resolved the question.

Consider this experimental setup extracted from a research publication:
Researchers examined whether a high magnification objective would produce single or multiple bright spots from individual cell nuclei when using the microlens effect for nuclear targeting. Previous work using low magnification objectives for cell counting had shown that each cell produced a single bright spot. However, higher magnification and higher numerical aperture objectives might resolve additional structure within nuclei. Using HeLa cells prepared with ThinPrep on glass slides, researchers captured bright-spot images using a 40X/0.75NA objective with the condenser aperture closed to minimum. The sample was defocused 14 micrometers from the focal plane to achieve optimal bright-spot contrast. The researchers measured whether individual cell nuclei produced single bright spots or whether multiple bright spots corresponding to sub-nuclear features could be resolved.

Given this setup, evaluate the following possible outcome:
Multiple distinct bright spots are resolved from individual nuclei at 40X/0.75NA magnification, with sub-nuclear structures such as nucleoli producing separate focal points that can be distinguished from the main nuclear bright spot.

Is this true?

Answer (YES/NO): YES